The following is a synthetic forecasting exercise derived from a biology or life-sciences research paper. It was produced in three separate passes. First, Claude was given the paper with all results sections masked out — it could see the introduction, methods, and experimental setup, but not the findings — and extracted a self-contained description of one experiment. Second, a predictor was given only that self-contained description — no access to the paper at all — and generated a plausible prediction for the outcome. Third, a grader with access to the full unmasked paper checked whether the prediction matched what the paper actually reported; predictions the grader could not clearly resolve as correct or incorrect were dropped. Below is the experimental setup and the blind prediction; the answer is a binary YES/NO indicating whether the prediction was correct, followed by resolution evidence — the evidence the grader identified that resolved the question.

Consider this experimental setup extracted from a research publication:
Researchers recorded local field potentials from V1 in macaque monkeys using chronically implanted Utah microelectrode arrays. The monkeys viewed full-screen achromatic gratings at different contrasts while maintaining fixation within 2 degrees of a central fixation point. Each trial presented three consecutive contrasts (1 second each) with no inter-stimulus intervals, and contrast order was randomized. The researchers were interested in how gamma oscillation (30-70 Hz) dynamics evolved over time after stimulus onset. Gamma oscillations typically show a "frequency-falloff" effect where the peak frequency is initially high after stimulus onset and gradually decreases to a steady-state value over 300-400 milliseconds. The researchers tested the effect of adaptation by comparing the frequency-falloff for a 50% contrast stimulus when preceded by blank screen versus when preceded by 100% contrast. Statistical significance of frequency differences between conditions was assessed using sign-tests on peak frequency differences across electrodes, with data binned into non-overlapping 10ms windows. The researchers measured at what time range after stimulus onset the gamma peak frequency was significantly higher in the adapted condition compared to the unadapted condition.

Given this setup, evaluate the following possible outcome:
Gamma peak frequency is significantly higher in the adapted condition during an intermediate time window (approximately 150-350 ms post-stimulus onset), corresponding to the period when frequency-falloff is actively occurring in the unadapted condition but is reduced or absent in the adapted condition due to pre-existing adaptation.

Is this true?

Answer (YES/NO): NO